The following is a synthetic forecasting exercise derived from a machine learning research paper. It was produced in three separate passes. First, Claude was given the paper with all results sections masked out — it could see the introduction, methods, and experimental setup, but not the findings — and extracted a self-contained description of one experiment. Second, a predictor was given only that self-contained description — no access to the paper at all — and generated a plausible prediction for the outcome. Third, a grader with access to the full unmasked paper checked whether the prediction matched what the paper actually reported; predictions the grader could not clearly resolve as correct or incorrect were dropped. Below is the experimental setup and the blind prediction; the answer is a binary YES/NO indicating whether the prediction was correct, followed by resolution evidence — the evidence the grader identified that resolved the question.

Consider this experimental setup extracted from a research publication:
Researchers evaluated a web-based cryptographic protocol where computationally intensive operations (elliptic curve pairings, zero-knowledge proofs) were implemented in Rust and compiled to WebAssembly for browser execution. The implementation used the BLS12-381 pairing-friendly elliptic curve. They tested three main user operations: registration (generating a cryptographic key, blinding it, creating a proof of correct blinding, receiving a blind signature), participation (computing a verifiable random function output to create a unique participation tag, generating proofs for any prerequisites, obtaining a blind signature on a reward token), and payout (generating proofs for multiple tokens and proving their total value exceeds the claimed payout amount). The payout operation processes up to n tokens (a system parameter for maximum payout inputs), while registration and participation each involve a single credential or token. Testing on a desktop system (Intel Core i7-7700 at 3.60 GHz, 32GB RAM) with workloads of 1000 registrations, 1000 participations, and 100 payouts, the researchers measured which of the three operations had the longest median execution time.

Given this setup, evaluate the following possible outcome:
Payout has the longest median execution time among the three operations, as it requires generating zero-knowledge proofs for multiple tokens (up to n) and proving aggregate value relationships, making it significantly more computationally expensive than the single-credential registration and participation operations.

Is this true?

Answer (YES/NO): YES